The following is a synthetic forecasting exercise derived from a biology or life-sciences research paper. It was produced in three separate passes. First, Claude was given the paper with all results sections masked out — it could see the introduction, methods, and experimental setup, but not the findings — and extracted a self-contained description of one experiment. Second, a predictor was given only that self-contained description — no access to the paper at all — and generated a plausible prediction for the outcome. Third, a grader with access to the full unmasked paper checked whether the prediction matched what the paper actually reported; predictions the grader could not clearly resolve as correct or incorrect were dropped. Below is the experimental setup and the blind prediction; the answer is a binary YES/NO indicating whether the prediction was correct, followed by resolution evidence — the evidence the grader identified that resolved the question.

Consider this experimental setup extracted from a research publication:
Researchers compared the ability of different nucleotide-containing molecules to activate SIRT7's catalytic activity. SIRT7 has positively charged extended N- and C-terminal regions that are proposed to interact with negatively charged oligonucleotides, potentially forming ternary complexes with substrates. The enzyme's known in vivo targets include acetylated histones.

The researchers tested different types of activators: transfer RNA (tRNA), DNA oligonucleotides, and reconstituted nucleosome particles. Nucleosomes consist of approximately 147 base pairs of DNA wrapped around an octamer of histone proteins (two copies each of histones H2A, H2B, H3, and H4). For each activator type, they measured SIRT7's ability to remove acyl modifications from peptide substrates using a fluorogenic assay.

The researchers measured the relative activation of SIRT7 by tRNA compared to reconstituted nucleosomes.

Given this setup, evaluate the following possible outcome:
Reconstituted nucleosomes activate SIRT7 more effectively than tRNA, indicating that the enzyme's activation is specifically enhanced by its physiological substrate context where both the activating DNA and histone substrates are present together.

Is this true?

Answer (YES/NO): YES